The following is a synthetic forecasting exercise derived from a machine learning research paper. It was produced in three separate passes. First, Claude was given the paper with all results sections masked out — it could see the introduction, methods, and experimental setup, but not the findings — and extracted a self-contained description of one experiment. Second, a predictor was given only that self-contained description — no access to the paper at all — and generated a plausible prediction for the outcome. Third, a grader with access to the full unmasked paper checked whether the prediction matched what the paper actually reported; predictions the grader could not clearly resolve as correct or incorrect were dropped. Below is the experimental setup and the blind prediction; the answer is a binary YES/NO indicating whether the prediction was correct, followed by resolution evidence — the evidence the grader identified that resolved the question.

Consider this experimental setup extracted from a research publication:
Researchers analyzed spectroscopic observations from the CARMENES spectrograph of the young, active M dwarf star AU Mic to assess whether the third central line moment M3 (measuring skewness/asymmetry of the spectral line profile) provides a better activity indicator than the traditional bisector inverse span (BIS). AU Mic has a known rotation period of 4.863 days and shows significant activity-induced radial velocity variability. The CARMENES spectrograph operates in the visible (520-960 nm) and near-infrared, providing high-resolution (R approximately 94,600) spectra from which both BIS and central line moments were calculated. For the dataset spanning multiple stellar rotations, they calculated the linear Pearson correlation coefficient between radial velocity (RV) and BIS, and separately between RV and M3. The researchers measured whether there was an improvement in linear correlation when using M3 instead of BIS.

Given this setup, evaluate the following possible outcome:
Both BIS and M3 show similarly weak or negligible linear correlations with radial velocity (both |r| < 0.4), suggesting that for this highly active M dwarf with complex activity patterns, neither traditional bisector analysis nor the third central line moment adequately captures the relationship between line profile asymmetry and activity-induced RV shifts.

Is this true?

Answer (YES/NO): NO